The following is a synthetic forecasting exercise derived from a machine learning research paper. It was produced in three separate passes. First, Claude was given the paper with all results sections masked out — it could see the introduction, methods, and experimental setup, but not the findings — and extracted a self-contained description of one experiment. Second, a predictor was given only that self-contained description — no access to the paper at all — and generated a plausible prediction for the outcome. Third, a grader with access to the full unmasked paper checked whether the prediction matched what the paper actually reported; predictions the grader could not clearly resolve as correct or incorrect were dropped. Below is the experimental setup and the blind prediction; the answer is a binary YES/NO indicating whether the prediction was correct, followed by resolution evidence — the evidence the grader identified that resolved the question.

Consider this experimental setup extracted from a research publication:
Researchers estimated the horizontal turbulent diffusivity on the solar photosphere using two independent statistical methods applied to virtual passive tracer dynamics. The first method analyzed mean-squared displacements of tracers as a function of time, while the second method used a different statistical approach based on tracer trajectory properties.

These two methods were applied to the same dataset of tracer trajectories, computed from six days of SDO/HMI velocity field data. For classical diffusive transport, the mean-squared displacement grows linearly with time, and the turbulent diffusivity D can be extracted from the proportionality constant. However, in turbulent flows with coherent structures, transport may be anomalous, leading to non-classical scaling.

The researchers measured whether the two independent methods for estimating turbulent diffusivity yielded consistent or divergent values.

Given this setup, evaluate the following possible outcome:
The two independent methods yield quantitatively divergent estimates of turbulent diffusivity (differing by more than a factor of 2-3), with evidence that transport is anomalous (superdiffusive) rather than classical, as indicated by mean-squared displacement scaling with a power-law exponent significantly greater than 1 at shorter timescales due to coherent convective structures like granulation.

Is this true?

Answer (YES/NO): NO